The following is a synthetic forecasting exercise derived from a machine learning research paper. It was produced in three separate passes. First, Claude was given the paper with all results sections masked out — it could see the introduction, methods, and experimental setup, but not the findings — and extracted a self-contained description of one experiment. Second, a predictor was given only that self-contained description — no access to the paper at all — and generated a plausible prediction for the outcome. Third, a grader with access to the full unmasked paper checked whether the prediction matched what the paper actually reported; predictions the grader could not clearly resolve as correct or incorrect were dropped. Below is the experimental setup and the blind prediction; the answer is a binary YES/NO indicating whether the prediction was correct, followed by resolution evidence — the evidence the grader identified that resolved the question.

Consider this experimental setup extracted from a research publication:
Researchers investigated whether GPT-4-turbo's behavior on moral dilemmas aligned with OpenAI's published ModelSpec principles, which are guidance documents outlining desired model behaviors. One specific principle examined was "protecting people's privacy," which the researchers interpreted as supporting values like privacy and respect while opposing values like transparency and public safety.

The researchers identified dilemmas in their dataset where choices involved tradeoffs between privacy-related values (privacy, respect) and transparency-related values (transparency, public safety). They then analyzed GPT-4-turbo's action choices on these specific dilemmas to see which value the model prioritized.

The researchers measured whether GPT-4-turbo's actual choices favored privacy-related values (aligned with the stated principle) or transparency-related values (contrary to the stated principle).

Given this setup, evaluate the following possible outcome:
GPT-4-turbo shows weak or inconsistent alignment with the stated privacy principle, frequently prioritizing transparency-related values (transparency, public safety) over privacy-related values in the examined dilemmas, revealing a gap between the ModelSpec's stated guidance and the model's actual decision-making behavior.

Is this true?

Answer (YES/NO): YES